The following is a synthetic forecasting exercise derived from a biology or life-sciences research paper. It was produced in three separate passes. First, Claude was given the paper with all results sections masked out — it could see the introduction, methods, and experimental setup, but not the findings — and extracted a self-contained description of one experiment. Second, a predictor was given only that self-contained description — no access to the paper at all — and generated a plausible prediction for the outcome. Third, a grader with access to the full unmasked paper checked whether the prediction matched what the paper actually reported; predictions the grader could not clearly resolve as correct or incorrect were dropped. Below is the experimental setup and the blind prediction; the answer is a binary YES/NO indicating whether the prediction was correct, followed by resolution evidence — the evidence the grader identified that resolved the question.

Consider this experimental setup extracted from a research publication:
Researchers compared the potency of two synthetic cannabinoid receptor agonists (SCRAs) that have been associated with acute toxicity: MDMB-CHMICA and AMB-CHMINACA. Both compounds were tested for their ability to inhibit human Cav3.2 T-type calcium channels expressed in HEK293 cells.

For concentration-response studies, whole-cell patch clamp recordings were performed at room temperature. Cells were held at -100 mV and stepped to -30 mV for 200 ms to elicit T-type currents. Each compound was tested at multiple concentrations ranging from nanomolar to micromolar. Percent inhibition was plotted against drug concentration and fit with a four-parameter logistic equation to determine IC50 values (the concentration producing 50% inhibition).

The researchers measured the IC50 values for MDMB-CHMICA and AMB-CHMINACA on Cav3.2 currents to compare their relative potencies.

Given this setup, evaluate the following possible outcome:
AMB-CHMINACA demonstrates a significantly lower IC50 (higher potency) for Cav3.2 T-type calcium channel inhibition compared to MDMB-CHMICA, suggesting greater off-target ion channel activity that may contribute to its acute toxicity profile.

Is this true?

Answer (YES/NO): YES